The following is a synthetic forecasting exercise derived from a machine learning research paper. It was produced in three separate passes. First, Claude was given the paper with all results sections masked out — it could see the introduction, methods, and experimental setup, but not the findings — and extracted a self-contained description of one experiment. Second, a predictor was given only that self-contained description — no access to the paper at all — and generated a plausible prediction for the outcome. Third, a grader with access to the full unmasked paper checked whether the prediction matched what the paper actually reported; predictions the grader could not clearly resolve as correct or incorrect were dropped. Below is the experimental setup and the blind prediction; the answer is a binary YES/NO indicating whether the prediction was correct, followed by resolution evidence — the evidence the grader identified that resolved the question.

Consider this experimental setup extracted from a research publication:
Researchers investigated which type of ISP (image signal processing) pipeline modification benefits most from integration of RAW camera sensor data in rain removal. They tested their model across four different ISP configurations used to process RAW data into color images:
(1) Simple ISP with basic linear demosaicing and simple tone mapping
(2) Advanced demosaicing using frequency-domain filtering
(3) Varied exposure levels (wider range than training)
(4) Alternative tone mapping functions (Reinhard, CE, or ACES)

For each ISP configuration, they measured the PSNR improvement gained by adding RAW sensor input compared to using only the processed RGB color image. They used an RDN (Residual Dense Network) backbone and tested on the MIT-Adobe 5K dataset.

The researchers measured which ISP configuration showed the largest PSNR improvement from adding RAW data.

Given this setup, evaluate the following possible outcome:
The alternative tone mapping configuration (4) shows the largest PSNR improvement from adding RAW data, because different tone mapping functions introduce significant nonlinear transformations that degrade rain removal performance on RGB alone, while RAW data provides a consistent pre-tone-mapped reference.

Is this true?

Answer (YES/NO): YES